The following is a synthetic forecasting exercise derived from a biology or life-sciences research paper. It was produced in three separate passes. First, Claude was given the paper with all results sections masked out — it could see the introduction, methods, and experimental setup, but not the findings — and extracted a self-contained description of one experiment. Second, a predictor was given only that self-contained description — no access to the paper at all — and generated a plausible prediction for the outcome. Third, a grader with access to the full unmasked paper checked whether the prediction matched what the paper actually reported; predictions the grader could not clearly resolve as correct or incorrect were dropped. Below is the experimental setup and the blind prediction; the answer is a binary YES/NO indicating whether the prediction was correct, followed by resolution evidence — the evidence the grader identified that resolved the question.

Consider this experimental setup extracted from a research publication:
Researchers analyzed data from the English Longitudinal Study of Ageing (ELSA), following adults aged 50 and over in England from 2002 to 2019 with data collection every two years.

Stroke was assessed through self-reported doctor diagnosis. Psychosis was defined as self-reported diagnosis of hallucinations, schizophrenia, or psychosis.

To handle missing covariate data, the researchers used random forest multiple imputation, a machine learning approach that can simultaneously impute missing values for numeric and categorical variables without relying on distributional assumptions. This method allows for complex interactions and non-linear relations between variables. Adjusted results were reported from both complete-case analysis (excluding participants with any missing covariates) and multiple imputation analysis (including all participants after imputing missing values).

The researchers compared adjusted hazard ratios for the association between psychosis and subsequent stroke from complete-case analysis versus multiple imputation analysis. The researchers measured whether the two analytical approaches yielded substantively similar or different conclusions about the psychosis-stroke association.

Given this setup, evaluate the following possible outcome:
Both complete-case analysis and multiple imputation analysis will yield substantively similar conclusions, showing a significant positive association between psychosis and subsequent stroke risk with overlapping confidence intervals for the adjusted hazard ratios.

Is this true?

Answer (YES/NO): YES